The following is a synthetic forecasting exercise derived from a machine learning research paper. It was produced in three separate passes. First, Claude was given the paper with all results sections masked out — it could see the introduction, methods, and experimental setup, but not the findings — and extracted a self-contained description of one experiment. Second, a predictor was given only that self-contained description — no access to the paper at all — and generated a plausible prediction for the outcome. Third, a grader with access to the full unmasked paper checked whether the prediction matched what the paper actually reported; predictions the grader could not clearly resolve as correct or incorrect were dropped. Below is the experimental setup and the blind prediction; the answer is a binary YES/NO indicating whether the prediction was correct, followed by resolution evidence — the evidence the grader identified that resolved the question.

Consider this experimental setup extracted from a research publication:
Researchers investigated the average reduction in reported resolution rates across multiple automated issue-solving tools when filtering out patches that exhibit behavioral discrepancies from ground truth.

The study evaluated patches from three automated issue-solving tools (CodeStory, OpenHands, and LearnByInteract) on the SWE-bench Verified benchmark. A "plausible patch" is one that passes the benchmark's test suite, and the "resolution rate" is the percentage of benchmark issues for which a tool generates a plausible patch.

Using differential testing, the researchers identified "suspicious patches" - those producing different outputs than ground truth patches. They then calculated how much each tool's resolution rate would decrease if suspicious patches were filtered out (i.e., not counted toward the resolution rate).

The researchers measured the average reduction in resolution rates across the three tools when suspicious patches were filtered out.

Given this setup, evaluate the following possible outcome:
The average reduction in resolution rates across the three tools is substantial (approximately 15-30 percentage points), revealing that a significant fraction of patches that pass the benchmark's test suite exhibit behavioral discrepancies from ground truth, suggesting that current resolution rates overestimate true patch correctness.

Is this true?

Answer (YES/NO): YES